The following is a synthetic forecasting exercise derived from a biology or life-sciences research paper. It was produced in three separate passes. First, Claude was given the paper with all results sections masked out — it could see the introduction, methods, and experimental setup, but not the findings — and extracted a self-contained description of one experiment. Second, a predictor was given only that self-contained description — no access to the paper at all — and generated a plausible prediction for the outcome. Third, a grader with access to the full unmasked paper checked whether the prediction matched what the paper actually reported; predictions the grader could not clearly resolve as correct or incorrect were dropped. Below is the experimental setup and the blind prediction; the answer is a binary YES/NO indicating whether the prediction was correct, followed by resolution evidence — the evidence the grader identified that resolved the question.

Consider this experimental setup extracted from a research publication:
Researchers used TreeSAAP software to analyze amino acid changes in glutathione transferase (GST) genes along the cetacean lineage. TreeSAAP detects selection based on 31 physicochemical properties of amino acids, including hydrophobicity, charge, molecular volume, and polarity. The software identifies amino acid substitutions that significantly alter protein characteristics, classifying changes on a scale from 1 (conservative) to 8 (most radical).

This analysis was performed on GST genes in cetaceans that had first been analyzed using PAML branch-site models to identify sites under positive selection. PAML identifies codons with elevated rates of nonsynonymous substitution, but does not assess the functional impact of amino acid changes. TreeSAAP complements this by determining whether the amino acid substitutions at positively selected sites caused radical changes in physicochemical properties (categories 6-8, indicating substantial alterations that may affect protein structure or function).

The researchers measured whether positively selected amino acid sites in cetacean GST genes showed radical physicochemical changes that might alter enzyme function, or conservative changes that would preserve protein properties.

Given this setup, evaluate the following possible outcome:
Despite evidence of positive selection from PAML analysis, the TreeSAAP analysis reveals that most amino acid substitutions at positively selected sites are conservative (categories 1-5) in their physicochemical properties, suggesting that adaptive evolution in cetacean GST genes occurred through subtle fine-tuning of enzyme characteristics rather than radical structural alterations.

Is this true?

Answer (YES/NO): NO